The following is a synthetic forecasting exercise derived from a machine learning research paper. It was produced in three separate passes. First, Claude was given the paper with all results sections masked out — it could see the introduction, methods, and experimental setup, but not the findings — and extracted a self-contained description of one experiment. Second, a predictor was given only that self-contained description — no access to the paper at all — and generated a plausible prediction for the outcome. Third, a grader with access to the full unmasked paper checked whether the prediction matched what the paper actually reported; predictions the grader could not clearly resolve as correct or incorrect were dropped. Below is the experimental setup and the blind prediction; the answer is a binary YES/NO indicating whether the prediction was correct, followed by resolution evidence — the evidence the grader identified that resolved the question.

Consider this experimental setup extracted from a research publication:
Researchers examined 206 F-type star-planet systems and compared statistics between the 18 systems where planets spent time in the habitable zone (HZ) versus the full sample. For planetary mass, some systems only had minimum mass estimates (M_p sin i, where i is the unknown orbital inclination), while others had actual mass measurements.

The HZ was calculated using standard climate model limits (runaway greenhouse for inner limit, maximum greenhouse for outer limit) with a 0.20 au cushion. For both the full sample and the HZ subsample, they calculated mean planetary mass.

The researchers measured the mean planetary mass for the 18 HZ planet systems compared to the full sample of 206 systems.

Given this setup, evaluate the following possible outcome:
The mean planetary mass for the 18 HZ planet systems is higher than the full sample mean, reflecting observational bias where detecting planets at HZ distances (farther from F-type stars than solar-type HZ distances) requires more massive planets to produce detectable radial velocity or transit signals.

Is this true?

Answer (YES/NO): YES